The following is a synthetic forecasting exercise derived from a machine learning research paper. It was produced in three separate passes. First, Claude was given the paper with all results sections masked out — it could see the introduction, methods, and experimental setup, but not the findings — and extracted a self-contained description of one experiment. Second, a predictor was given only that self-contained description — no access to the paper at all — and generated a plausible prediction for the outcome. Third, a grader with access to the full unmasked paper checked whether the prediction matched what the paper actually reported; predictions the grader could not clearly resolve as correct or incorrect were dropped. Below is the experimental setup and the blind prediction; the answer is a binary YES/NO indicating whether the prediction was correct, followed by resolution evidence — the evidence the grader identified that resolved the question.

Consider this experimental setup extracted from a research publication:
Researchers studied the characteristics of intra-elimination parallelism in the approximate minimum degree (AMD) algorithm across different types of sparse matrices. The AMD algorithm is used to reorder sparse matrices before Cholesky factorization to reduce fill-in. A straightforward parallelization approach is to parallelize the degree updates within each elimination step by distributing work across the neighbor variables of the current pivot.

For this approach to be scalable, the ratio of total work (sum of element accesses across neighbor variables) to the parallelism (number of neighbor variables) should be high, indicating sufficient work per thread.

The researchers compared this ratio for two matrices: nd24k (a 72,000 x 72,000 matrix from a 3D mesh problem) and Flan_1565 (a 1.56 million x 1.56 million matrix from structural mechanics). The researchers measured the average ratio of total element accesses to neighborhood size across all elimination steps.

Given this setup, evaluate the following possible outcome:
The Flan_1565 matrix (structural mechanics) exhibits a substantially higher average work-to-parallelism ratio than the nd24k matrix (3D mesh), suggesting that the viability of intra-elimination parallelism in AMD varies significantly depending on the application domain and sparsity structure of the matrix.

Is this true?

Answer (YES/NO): NO